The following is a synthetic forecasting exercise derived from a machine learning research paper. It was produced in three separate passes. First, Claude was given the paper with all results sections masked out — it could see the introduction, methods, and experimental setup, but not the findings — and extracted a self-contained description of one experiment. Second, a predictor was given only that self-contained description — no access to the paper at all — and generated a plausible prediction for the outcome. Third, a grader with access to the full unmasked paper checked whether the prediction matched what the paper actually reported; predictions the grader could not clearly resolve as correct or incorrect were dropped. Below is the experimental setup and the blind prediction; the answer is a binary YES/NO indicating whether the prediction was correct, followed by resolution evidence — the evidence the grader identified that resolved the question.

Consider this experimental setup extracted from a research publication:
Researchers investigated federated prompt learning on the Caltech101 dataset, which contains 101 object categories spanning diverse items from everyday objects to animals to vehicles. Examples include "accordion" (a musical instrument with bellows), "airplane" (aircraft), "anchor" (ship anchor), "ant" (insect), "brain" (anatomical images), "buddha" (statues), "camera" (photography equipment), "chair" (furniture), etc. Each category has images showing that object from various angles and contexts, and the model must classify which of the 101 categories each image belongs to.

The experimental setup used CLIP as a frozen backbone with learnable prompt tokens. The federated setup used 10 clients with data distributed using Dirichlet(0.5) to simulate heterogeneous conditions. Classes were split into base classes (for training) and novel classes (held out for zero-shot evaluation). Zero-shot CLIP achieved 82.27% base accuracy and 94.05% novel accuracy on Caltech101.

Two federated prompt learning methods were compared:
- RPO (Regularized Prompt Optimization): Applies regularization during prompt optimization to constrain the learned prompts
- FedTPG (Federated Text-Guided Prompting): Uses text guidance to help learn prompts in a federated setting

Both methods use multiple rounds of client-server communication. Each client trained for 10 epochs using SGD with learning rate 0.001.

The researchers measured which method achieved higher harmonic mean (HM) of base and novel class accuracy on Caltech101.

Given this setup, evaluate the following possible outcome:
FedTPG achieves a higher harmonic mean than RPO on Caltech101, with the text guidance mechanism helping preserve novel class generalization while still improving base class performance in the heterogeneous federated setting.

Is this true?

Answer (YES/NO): NO